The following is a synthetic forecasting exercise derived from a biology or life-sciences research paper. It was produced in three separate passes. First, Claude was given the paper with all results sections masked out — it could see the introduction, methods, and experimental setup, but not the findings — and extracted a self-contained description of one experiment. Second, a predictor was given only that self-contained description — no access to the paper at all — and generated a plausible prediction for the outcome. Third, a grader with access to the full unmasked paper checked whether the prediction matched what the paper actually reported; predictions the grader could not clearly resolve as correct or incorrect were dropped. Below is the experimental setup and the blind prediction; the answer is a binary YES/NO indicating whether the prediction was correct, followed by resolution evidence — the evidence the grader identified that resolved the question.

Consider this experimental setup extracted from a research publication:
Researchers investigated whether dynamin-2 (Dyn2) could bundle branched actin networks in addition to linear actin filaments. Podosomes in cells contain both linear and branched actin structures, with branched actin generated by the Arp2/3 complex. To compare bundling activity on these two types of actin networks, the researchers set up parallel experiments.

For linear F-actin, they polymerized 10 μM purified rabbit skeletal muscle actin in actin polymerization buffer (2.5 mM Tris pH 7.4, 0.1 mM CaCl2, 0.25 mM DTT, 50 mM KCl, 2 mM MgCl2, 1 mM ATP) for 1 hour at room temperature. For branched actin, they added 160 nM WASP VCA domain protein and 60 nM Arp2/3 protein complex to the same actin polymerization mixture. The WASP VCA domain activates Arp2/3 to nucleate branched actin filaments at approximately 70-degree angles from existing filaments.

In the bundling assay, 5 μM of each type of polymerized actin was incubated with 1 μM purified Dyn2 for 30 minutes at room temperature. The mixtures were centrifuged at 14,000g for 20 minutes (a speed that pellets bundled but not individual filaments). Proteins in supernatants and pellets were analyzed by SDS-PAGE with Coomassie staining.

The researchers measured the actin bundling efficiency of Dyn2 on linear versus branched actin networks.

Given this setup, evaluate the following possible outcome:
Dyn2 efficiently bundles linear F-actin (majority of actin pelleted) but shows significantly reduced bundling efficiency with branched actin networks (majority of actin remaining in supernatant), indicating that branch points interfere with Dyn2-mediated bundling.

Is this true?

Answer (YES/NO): NO